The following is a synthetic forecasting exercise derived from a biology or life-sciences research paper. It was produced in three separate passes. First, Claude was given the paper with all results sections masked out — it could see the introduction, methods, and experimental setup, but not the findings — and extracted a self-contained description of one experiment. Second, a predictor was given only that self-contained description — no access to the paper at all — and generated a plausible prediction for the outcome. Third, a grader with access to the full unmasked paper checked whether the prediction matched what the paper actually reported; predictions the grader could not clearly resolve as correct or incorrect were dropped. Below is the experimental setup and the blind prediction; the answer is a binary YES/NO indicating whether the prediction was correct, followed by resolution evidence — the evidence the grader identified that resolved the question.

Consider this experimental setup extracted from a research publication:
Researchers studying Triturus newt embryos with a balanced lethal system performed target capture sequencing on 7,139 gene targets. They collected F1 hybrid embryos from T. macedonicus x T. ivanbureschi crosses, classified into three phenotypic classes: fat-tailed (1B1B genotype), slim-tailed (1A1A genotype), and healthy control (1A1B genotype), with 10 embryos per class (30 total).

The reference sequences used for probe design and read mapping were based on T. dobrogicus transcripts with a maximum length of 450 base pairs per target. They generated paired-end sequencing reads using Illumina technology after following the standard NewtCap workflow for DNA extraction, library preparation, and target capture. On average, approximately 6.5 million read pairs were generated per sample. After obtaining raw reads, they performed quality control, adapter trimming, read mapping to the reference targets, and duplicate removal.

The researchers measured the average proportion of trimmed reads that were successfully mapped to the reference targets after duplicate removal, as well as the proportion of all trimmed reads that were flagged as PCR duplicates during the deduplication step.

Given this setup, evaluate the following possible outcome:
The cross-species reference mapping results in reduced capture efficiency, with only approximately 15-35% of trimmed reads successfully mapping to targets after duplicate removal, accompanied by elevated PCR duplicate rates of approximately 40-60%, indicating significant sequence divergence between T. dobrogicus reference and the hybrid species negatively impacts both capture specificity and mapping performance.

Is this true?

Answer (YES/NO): NO